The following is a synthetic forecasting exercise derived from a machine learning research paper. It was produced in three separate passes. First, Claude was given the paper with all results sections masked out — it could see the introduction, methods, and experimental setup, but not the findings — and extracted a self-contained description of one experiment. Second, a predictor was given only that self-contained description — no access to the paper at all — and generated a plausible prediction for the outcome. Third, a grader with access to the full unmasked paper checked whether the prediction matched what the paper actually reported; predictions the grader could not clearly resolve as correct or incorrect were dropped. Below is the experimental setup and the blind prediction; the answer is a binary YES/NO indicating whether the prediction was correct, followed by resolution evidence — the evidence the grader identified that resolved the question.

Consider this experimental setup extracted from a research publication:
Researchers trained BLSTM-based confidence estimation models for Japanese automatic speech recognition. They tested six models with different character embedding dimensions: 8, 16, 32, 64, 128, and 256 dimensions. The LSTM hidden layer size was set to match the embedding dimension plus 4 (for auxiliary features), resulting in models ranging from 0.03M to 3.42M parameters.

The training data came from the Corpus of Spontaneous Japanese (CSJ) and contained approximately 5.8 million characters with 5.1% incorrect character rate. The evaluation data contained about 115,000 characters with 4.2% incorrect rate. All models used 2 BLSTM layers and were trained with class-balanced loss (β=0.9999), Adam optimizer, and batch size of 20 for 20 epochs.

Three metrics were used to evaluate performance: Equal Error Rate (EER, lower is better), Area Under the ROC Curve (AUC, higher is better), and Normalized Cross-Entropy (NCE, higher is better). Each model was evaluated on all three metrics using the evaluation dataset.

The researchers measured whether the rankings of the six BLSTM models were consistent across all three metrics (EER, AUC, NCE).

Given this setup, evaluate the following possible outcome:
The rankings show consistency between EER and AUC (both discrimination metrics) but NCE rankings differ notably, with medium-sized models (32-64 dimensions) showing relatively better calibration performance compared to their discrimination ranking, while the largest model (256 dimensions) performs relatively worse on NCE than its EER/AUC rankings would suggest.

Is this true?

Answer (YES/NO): NO